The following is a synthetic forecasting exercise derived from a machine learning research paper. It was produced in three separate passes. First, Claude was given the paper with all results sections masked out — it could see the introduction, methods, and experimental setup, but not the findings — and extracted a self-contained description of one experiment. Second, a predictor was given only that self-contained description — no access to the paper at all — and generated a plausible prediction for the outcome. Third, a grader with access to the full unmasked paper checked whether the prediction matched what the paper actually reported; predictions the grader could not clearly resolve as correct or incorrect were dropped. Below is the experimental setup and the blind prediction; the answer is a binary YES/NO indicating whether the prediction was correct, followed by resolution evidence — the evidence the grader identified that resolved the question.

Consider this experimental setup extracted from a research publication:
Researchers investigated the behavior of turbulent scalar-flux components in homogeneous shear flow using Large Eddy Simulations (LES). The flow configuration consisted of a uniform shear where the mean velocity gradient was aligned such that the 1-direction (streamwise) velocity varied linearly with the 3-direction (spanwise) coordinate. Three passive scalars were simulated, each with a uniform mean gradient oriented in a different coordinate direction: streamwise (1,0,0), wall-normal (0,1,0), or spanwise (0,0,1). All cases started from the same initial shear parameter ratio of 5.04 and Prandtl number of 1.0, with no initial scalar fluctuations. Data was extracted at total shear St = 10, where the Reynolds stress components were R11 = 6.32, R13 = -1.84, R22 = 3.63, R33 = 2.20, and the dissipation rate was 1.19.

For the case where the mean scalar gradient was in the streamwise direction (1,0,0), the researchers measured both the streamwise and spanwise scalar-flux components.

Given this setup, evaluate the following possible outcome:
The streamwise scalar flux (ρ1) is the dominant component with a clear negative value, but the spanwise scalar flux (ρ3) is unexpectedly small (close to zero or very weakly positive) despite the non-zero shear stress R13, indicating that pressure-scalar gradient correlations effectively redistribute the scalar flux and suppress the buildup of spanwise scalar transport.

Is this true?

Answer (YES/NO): NO